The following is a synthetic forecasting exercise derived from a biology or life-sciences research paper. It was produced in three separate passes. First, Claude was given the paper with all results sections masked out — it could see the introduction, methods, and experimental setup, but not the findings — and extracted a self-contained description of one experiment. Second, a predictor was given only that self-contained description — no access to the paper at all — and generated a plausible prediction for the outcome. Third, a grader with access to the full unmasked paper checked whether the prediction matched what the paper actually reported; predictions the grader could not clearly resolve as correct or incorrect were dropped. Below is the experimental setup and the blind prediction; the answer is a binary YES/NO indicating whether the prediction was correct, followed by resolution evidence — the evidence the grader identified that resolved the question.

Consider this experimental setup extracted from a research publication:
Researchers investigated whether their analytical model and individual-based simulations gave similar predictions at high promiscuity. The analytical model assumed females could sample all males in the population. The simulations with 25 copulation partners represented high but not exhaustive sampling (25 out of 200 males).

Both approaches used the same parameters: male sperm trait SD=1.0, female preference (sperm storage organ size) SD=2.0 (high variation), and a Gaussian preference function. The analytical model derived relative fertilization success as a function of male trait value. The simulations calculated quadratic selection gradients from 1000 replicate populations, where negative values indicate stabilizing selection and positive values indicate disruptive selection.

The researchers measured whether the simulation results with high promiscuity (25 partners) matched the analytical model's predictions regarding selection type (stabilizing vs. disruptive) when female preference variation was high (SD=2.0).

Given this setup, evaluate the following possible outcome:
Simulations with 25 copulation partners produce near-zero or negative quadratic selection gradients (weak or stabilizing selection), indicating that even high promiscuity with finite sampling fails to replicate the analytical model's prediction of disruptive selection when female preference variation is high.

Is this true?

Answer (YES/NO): NO